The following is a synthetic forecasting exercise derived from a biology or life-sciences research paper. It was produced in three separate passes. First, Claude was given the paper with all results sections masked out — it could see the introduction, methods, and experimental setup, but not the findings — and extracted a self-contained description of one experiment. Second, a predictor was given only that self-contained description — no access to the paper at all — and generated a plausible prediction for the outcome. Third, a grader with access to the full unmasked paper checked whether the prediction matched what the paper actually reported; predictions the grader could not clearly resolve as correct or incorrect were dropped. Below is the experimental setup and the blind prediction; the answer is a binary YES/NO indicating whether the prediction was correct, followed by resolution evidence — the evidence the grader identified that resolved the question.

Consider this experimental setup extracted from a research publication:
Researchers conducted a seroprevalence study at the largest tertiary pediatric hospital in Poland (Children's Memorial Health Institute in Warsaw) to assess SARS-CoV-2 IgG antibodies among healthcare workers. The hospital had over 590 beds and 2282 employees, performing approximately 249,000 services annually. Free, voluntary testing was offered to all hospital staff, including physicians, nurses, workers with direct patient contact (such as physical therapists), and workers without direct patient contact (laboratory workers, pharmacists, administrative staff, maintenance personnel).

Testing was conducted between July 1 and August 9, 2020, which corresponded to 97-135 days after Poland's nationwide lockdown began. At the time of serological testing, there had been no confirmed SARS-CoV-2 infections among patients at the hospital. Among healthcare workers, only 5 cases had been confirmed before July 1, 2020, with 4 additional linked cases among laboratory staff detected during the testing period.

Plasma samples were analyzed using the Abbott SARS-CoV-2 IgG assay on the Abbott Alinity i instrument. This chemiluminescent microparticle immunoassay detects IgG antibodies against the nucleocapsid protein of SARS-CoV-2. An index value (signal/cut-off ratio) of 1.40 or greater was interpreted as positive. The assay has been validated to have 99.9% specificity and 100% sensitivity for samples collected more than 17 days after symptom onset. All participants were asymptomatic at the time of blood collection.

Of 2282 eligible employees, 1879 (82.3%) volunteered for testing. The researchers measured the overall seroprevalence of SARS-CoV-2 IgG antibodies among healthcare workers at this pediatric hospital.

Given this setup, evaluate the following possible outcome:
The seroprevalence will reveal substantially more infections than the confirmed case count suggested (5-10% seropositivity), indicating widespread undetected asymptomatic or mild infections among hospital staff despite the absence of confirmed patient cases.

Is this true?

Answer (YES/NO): NO